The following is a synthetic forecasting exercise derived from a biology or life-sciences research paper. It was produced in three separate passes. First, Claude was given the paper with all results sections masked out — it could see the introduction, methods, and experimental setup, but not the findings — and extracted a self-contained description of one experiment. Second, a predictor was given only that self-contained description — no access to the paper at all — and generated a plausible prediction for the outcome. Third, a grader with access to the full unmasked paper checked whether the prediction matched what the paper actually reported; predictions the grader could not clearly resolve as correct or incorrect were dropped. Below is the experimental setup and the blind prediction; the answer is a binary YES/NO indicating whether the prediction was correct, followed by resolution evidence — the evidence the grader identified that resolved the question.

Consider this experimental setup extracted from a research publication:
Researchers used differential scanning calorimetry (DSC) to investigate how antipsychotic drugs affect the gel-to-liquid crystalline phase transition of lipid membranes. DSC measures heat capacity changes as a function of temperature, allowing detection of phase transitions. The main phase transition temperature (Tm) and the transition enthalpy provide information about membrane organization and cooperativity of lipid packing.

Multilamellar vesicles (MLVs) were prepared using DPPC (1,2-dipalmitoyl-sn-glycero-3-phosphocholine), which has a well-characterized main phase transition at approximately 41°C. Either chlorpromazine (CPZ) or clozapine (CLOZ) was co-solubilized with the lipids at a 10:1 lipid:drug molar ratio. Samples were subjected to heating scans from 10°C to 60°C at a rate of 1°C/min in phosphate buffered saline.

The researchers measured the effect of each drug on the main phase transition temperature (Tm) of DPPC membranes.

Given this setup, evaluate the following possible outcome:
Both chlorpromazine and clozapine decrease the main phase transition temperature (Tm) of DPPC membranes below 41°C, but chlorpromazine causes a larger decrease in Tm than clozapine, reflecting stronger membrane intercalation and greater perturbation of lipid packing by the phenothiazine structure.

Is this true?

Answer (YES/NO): YES